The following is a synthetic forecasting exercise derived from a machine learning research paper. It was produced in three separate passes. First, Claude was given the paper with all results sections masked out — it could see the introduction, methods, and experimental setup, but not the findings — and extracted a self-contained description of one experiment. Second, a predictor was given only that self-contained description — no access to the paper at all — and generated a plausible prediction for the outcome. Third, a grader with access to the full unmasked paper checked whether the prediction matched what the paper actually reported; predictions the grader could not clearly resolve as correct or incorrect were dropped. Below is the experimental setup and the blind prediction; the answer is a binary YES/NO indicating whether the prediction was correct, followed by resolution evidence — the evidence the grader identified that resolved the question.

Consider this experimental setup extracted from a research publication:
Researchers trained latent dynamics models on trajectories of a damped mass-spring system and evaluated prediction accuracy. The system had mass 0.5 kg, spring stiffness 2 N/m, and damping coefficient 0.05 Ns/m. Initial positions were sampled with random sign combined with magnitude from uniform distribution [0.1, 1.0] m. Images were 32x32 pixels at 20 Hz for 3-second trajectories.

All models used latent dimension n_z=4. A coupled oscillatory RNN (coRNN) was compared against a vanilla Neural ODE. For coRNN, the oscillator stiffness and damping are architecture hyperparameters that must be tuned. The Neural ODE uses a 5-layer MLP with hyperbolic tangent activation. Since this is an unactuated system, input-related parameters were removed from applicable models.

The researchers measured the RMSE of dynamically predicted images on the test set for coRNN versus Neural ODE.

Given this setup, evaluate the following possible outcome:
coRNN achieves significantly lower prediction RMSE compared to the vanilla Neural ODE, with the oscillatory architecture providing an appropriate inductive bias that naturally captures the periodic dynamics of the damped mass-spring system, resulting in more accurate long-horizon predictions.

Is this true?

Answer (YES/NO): NO